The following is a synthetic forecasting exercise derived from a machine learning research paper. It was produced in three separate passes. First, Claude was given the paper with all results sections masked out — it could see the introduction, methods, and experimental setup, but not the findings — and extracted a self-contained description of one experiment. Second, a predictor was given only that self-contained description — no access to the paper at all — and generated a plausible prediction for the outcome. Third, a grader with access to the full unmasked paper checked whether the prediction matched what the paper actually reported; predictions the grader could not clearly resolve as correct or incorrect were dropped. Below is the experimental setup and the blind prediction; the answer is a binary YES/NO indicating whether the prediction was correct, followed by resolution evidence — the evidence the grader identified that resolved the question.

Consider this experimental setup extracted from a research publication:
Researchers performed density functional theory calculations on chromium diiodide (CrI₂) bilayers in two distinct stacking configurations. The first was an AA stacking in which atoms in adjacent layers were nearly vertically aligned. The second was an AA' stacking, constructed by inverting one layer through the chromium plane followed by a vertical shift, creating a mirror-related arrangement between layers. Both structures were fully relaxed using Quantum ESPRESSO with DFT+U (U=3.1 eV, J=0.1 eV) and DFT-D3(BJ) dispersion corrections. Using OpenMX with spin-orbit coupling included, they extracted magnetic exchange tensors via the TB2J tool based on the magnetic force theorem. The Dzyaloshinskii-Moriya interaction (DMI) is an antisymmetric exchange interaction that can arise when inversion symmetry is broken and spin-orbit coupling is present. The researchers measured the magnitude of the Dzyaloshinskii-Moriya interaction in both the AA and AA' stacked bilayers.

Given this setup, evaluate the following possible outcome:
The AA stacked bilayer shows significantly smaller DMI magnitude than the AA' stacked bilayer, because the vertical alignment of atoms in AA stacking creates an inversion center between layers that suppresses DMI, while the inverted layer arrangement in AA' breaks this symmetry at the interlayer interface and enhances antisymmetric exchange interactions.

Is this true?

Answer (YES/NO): YES